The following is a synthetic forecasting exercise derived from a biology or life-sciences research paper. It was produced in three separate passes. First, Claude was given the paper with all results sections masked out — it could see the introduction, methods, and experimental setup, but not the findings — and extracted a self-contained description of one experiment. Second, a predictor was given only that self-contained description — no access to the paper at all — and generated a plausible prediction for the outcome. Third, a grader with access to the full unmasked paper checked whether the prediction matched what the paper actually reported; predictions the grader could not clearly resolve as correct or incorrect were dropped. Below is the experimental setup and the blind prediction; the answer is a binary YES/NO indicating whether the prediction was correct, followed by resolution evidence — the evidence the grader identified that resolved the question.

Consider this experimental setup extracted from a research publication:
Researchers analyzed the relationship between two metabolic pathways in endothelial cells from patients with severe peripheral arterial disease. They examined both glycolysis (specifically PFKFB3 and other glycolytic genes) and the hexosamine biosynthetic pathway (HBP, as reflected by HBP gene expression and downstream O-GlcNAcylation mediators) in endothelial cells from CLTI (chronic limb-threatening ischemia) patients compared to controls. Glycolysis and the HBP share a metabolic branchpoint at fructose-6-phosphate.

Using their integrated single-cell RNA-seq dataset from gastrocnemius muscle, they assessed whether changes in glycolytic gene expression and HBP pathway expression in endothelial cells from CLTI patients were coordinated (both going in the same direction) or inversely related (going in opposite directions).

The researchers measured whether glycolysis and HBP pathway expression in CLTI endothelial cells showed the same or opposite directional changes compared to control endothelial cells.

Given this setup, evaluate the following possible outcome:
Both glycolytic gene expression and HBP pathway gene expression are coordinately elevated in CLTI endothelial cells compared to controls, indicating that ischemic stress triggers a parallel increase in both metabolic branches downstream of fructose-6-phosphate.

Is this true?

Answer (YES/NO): NO